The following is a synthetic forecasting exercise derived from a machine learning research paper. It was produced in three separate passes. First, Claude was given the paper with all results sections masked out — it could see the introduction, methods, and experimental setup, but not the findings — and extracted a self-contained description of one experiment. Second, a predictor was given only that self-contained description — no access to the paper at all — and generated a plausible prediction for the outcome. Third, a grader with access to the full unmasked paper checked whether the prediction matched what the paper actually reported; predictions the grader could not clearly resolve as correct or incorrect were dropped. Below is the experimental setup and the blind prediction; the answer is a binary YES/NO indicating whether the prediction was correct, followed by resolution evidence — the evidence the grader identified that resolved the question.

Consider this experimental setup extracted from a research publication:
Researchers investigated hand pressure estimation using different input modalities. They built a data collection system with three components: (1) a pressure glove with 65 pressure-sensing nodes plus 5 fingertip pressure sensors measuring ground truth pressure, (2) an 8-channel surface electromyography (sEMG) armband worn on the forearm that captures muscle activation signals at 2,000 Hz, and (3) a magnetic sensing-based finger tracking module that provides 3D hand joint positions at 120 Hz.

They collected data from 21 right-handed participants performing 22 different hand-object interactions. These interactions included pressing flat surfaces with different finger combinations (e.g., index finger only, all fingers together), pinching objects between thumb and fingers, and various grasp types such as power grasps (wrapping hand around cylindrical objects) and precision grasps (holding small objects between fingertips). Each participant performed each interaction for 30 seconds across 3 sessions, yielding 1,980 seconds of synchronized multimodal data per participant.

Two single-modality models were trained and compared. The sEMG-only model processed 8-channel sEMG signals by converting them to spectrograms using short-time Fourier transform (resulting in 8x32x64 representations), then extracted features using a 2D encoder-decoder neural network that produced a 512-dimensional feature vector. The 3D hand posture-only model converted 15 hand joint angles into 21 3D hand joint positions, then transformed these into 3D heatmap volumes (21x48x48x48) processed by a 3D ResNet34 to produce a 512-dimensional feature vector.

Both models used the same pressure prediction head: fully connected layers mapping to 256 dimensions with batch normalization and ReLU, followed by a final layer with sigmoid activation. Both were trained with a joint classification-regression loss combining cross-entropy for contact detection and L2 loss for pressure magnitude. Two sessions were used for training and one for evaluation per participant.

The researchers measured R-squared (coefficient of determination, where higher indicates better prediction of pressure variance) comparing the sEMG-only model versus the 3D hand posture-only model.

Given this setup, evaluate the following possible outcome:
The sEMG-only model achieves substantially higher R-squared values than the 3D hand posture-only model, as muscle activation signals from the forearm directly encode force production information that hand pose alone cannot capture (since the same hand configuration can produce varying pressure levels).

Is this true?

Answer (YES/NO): YES